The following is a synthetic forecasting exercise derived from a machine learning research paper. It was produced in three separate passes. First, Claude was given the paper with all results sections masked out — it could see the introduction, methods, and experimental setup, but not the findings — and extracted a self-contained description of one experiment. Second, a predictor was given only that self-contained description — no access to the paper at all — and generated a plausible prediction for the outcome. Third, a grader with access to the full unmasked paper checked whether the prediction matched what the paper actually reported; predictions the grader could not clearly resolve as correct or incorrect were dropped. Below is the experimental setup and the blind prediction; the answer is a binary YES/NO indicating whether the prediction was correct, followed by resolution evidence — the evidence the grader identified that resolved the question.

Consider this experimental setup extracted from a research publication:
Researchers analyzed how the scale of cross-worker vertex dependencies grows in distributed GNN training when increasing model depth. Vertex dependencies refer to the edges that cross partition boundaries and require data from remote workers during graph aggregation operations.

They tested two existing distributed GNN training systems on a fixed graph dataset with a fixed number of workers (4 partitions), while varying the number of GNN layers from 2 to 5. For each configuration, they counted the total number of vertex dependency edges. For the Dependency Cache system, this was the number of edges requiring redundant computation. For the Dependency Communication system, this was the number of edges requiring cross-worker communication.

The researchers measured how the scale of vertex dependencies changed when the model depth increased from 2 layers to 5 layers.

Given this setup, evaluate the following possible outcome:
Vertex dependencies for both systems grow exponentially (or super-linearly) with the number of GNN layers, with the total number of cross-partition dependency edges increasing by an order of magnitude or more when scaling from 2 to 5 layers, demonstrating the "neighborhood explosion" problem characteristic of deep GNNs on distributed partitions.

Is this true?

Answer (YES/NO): NO